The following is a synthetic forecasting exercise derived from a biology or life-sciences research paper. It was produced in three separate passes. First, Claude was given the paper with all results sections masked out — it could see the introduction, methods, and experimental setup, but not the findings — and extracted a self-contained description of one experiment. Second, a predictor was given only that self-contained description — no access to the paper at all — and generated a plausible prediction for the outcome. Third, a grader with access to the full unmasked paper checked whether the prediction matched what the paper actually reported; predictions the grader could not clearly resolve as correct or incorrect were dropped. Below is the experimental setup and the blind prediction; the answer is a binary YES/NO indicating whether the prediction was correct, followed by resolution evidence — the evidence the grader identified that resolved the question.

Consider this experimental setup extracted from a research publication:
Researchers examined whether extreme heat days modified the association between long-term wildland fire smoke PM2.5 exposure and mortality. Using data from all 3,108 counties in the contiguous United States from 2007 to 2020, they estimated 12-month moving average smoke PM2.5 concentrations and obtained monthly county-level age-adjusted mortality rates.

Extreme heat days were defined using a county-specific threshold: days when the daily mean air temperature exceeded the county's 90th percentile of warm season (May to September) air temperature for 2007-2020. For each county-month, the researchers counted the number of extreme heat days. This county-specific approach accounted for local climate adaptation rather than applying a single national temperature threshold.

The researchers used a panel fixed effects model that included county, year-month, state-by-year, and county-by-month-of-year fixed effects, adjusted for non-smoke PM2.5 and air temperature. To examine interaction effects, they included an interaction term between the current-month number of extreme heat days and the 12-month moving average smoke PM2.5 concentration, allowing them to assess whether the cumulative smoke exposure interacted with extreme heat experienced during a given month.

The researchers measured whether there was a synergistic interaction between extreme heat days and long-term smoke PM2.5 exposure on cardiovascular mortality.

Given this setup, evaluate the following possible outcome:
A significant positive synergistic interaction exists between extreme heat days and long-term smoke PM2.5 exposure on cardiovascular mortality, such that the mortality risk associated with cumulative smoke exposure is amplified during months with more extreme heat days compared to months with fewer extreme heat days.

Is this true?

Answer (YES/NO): YES